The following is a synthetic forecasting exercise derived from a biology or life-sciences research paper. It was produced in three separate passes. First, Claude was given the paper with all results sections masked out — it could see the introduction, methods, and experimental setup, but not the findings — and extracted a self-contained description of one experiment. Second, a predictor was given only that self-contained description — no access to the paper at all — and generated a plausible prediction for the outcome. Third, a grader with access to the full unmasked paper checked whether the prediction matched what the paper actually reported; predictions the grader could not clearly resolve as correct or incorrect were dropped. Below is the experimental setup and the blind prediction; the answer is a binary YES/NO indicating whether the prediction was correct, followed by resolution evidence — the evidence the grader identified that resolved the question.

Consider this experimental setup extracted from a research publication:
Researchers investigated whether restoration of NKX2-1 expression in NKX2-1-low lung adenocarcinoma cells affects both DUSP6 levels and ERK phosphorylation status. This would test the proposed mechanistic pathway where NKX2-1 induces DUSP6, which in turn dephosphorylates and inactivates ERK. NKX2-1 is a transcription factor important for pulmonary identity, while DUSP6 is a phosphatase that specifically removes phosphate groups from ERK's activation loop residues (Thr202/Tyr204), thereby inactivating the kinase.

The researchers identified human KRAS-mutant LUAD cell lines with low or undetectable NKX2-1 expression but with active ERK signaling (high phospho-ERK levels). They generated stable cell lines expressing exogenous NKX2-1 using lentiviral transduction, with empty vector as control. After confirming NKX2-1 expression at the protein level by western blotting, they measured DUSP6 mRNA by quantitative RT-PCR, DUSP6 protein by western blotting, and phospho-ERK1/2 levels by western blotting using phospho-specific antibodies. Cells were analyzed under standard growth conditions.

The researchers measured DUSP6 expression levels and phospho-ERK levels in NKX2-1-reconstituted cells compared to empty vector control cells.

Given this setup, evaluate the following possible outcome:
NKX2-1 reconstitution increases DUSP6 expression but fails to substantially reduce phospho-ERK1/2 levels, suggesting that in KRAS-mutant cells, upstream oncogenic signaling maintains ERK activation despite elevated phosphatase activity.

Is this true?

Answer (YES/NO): YES